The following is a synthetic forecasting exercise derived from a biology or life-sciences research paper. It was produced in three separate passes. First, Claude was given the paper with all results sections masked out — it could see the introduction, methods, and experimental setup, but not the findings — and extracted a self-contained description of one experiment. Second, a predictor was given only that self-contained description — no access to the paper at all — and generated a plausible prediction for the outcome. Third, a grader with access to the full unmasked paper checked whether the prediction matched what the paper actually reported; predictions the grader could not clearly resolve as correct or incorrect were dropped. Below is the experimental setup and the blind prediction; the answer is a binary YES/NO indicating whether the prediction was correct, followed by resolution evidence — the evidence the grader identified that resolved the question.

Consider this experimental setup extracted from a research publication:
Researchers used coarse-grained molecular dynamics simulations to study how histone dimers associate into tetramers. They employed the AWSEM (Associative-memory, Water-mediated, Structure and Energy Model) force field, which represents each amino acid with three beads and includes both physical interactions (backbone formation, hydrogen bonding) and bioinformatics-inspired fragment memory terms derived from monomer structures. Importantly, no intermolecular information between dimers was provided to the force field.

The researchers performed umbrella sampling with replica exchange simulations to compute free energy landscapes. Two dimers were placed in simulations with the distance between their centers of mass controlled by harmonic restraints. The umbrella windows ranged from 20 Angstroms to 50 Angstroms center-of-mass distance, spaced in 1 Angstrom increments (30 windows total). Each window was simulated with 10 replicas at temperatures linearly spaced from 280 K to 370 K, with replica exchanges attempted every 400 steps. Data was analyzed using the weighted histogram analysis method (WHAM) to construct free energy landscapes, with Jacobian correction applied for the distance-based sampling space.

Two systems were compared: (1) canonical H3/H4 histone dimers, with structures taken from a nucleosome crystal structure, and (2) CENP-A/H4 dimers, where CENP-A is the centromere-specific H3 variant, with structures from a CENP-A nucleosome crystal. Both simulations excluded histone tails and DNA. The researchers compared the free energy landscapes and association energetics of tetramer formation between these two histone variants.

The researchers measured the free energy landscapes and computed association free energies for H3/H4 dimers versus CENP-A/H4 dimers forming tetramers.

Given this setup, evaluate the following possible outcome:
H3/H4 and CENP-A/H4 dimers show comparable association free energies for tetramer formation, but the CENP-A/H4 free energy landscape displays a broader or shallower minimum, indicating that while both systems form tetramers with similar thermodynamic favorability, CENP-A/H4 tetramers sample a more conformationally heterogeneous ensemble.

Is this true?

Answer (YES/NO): NO